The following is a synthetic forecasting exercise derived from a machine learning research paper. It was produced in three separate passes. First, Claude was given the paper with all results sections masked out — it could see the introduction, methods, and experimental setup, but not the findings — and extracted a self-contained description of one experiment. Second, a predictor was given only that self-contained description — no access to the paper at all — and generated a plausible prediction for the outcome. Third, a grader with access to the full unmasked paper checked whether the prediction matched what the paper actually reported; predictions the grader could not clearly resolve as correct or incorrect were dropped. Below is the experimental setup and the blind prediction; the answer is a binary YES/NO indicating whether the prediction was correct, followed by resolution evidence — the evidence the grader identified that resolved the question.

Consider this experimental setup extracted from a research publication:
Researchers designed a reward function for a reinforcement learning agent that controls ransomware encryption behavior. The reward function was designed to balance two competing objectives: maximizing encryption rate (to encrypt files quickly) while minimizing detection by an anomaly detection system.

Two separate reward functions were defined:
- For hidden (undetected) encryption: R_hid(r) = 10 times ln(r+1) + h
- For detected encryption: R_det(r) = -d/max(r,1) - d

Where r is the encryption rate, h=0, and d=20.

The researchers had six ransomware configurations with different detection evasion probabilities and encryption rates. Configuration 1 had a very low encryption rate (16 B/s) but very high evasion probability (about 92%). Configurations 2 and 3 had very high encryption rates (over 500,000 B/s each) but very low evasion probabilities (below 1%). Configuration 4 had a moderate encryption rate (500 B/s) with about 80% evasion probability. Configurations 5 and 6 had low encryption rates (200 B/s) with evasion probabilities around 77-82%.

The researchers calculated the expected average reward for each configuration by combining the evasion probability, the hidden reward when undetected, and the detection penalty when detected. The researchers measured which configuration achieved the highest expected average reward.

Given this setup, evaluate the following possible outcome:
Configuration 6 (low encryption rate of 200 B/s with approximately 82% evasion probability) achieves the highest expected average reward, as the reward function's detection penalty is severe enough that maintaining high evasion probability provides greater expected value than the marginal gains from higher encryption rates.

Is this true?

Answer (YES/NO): NO